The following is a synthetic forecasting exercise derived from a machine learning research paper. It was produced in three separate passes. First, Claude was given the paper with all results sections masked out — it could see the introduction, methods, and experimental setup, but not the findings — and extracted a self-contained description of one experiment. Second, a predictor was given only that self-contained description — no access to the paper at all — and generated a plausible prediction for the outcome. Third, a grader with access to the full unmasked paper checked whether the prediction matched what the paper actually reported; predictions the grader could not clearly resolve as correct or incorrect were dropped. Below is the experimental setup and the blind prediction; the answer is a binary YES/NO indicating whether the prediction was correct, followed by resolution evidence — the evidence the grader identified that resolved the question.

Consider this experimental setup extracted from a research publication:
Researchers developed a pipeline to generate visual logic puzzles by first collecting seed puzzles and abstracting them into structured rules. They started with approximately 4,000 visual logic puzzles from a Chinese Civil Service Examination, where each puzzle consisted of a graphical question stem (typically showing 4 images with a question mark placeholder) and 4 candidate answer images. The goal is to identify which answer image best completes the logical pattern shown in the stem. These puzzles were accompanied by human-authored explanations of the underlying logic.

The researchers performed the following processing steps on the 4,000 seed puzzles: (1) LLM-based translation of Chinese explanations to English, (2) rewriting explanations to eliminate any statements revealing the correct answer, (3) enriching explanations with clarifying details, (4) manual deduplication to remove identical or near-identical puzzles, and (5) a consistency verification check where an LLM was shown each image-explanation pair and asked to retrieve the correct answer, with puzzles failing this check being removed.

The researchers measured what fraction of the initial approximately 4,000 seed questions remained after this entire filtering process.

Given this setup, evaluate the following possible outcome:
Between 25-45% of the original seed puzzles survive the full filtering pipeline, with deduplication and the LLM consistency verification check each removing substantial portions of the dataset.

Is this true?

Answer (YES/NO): NO